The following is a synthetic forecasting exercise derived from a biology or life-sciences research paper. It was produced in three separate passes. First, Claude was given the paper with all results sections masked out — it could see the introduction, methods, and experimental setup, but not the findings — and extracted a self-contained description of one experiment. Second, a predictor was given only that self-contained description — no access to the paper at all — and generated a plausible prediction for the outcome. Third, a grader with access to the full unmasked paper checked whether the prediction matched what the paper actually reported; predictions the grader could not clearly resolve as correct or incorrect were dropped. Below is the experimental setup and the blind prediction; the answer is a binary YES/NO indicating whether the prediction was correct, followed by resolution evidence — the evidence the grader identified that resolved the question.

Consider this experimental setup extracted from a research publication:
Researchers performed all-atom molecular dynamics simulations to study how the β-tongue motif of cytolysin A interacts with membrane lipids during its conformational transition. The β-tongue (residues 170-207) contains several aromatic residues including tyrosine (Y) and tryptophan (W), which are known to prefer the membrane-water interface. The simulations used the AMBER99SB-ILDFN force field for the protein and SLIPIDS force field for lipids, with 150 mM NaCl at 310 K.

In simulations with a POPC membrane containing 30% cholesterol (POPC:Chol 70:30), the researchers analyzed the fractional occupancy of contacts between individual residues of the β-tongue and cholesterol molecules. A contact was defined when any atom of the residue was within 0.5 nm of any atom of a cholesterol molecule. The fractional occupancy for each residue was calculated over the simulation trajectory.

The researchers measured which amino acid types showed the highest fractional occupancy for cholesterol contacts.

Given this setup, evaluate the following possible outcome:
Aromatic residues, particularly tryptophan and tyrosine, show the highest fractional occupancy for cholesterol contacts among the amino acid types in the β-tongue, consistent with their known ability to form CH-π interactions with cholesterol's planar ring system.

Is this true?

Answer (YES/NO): NO